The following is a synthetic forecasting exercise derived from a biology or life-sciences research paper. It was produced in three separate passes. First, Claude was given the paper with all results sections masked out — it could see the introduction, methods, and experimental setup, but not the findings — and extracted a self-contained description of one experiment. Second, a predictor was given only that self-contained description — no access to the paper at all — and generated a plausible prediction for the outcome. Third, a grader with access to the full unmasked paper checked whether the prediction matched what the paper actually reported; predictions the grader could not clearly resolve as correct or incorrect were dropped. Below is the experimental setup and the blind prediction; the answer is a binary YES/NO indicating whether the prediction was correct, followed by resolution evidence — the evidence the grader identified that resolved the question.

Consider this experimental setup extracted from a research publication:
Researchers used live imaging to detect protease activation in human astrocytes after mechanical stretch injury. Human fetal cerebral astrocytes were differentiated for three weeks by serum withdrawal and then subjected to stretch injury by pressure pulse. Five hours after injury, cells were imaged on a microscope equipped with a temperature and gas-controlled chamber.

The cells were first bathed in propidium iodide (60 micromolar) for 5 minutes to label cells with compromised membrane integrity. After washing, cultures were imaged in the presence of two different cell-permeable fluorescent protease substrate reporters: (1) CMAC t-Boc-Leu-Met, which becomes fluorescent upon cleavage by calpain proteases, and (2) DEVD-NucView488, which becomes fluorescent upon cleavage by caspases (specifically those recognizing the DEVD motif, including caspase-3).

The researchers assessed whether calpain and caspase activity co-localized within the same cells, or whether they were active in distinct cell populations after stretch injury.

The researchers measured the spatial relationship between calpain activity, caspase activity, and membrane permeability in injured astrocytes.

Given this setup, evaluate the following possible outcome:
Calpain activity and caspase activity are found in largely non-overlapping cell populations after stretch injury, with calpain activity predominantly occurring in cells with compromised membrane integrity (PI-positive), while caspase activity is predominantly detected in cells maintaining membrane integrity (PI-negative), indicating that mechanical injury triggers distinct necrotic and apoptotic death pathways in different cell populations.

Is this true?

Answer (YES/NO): NO